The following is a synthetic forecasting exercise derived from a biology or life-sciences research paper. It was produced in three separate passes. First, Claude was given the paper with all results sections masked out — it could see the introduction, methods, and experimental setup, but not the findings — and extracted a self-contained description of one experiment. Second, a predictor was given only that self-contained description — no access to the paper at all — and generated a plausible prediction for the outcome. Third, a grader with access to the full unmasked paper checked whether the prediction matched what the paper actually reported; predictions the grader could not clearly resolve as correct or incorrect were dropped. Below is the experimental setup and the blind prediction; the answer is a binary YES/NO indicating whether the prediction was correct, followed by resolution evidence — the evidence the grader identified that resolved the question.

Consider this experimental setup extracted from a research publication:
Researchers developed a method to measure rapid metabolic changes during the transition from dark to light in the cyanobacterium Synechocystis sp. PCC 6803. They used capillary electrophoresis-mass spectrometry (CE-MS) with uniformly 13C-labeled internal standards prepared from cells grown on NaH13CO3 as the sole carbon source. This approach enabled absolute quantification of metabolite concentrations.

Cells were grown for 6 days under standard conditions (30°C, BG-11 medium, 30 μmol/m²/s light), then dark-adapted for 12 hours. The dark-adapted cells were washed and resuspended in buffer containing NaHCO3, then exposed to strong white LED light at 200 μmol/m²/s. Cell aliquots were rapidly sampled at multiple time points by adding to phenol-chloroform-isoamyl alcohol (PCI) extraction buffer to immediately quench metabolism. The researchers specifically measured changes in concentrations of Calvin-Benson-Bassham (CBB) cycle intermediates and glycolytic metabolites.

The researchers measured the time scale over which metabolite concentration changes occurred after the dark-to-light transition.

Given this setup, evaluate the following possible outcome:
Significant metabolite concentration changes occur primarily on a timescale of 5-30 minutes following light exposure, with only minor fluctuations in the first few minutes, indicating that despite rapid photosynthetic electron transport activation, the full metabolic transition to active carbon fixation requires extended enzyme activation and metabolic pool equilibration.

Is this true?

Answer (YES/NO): NO